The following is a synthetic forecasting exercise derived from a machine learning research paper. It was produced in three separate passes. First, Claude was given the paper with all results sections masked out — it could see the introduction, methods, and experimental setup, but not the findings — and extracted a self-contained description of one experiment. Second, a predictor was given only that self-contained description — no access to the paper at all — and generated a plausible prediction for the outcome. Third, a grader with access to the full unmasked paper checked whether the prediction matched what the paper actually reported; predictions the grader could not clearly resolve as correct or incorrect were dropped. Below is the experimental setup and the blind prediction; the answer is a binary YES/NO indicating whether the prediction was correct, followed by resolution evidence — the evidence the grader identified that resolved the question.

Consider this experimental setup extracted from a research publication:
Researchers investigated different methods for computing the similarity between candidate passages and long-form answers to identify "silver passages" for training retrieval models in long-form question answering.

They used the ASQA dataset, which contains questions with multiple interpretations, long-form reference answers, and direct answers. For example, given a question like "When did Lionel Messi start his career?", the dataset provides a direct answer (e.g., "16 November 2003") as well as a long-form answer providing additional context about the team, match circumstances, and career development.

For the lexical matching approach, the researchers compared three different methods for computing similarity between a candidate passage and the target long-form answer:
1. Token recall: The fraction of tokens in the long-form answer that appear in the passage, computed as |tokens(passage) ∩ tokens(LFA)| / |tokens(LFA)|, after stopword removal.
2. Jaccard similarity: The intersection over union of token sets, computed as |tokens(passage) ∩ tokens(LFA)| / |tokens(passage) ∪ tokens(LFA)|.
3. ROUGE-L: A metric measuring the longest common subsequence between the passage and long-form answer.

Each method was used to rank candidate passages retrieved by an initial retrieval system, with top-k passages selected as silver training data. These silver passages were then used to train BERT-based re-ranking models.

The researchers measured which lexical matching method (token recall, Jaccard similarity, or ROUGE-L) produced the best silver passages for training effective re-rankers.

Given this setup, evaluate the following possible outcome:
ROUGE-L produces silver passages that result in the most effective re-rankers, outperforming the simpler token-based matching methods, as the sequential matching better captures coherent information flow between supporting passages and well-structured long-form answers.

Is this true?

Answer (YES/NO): NO